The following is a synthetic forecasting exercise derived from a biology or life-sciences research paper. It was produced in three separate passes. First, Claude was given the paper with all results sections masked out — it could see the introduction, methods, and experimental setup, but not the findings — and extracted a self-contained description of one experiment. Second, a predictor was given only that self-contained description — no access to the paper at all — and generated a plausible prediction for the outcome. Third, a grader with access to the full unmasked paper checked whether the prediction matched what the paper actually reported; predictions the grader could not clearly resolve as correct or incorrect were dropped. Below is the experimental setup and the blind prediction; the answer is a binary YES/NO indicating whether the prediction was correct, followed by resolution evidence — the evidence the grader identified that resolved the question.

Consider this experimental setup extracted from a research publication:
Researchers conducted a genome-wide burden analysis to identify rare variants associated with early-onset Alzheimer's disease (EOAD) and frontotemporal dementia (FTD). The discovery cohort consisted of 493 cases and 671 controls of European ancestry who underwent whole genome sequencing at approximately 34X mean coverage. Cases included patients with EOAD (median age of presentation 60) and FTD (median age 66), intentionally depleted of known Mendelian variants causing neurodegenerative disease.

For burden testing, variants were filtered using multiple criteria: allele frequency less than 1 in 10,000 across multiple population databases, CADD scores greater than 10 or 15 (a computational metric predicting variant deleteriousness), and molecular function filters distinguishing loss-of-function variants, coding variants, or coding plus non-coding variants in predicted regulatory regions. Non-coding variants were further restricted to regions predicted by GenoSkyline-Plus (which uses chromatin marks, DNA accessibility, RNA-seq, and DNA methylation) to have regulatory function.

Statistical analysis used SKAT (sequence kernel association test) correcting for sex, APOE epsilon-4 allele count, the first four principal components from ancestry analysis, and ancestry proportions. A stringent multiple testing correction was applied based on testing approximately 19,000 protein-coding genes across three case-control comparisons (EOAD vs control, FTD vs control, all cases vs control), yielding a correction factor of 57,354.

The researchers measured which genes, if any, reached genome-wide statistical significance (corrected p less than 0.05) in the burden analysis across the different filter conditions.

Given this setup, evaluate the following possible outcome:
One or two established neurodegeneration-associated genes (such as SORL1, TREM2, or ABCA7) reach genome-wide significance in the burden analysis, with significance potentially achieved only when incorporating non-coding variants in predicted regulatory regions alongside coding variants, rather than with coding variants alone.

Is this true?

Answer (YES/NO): NO